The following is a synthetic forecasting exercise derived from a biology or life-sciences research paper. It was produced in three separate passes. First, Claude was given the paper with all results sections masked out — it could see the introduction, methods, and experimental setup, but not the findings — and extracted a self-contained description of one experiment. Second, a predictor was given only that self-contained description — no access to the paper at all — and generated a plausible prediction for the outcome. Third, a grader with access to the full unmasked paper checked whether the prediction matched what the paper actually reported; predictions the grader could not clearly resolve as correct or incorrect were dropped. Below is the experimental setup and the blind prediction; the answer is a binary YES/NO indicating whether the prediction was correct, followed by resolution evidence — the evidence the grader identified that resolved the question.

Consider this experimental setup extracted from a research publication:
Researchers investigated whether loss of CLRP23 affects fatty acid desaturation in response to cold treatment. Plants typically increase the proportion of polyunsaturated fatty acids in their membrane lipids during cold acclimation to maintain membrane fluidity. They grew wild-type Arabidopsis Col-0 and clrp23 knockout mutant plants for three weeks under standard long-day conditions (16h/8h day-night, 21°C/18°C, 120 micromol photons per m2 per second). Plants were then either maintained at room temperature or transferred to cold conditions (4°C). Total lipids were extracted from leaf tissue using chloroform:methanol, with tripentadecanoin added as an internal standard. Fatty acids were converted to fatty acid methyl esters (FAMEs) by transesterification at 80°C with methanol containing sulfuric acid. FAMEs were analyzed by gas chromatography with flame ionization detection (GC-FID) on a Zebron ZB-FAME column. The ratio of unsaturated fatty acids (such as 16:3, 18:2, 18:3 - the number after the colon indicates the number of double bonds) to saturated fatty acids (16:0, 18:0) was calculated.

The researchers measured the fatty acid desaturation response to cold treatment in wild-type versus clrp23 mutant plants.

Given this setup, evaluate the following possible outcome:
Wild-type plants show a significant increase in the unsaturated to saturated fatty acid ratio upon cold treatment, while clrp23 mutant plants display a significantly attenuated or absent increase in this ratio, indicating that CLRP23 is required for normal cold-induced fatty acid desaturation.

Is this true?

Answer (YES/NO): NO